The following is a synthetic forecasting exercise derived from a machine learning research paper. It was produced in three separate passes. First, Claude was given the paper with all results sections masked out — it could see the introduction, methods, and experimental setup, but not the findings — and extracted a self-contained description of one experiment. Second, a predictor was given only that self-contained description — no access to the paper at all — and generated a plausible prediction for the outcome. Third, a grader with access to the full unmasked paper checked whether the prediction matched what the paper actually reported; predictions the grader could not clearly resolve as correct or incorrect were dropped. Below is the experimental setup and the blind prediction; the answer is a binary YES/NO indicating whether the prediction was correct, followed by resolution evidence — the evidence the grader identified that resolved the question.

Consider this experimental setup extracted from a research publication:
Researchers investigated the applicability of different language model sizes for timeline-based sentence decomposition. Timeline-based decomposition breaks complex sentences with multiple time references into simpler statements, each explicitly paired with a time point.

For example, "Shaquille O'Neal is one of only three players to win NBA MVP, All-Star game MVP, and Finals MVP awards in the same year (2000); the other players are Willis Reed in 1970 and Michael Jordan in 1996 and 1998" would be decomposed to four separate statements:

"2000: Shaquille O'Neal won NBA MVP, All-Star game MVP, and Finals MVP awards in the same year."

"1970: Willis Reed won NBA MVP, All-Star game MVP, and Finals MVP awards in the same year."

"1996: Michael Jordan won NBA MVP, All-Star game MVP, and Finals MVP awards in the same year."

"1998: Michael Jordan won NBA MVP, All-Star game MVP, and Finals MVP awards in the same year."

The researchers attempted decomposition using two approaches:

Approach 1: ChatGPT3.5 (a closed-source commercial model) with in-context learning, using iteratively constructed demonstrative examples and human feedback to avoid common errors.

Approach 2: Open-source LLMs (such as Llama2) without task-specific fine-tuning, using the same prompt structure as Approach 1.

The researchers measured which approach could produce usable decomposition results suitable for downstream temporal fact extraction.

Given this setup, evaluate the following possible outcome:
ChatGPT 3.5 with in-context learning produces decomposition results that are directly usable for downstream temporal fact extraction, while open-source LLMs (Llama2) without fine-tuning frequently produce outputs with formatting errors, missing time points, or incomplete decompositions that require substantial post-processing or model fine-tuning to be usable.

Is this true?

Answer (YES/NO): NO